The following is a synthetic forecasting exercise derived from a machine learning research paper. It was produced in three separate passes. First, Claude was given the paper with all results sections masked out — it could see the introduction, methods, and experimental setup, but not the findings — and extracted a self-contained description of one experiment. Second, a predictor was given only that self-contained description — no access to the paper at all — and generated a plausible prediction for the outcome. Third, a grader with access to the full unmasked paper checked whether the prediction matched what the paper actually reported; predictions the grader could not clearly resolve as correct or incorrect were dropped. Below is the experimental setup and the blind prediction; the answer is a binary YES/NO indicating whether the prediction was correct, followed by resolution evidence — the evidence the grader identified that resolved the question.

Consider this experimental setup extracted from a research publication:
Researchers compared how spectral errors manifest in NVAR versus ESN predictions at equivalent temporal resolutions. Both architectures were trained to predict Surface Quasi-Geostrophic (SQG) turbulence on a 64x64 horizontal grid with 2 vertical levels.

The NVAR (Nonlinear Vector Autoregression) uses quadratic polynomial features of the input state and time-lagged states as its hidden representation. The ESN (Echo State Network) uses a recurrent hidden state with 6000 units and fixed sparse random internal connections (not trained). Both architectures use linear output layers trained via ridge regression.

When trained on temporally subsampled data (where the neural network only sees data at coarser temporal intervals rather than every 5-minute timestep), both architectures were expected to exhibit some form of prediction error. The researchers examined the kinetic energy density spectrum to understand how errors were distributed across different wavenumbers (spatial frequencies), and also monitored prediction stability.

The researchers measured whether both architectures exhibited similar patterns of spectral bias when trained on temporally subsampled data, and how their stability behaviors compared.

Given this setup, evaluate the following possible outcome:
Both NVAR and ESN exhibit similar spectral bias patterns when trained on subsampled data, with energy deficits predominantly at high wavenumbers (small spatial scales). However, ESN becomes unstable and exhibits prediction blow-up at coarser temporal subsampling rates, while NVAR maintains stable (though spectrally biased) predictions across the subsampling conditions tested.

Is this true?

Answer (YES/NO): NO